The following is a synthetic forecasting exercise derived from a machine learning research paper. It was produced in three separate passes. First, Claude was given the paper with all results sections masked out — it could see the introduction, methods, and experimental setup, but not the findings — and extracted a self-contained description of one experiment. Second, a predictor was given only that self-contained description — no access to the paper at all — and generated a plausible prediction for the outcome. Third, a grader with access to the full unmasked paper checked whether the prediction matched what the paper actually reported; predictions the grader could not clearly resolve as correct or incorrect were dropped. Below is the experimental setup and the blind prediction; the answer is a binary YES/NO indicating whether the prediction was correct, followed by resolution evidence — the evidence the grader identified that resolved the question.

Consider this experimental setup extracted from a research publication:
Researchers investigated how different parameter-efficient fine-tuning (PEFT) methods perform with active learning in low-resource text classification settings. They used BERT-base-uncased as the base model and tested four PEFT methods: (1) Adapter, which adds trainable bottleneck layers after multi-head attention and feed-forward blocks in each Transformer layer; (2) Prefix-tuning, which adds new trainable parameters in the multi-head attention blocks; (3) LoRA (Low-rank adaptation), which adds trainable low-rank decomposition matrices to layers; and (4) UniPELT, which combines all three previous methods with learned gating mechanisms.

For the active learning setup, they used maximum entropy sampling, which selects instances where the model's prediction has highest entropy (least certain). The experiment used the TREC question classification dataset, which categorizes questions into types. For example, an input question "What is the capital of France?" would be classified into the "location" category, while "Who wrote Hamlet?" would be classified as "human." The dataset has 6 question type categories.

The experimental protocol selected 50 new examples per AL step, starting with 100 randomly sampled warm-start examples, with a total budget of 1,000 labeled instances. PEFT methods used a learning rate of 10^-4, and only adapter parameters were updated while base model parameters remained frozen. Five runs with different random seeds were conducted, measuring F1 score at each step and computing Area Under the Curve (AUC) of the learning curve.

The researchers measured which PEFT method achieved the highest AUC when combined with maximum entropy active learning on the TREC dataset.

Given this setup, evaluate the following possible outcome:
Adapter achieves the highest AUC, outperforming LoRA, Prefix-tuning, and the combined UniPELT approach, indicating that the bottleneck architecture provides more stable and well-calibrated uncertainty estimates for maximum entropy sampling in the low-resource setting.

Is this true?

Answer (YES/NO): NO